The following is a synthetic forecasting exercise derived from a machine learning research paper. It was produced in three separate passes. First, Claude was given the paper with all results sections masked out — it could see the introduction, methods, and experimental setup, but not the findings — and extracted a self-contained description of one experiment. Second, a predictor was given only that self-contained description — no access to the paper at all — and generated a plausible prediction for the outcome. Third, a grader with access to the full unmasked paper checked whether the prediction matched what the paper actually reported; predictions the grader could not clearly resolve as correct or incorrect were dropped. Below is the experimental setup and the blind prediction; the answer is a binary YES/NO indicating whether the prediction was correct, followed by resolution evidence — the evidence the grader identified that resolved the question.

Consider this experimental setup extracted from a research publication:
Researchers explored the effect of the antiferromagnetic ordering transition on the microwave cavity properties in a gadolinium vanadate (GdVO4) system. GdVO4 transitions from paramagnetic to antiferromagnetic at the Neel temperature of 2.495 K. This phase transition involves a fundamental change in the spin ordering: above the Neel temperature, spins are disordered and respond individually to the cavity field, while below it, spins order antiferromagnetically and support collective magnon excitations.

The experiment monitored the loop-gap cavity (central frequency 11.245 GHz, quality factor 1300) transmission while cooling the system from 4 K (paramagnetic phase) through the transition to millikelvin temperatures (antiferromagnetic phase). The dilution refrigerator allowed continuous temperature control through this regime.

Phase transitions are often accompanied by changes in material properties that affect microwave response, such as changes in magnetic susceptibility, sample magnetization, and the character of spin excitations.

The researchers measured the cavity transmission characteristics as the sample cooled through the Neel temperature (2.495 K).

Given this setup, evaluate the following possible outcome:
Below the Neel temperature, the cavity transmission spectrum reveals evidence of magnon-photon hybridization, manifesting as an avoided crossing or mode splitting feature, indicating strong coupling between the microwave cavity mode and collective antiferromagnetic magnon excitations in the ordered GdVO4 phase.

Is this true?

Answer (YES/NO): YES